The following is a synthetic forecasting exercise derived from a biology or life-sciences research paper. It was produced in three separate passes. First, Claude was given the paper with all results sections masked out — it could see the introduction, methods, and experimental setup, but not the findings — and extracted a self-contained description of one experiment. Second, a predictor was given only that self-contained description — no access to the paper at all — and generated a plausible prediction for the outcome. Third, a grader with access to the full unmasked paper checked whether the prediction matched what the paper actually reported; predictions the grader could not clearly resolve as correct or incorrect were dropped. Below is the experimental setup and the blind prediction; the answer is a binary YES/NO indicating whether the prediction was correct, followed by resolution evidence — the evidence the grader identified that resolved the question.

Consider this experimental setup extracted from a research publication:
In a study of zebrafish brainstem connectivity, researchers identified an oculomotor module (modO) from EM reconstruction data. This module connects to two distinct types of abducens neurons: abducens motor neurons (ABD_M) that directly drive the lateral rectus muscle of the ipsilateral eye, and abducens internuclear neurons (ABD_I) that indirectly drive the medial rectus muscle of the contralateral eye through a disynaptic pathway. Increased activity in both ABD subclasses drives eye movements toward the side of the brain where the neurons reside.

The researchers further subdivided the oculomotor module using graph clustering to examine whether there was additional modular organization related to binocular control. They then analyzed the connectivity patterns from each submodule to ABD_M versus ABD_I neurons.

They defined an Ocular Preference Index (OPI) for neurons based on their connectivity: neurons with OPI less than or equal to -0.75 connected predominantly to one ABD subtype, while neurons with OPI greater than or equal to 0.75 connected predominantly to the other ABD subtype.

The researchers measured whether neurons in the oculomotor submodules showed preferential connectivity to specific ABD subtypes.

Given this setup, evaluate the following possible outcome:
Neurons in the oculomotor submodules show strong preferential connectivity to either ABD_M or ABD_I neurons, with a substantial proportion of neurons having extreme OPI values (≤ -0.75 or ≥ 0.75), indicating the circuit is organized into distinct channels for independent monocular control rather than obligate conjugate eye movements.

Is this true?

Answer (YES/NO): YES